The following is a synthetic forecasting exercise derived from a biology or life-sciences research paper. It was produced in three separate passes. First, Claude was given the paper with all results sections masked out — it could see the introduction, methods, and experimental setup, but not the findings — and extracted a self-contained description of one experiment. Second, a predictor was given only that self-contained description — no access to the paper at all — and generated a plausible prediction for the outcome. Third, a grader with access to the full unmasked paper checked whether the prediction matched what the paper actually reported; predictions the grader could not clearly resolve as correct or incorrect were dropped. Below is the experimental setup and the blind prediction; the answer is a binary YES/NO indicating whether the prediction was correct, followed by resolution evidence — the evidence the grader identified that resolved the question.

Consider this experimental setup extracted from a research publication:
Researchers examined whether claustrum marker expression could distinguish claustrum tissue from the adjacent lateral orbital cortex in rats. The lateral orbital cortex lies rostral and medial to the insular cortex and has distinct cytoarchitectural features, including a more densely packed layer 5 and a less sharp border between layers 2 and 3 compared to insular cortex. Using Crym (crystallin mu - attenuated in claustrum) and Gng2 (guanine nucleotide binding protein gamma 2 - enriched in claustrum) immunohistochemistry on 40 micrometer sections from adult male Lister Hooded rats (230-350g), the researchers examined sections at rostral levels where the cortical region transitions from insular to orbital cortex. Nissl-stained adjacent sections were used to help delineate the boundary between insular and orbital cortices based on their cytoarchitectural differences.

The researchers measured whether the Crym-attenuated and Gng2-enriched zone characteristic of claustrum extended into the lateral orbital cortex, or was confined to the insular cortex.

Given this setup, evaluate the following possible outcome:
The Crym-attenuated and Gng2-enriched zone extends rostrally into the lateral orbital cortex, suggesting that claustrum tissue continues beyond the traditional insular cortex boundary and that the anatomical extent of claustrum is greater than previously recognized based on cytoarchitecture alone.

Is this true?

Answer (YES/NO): NO